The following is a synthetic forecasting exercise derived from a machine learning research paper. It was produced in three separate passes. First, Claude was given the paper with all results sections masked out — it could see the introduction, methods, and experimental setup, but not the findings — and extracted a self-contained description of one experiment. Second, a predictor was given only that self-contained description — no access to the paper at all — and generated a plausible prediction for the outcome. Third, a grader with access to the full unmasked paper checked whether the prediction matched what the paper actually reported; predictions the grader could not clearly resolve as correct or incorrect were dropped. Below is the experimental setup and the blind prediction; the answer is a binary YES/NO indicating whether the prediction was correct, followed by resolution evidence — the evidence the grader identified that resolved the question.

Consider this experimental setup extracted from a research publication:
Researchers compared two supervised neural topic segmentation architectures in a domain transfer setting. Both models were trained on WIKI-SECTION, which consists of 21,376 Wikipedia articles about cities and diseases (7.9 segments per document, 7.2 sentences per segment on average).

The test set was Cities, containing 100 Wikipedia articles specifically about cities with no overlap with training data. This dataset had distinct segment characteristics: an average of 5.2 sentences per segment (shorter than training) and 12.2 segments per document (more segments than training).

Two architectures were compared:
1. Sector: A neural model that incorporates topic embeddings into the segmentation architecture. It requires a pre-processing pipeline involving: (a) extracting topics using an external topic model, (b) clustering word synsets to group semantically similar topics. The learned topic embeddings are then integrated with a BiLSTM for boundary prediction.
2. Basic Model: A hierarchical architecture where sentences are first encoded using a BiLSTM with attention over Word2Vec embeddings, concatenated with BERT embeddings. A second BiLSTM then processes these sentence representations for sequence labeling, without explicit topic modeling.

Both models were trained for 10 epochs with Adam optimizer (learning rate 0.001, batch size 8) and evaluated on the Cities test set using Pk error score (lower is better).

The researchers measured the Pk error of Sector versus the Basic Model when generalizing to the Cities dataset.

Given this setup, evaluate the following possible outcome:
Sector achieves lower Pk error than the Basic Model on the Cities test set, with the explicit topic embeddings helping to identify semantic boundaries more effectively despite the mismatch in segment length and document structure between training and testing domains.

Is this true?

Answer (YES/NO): NO